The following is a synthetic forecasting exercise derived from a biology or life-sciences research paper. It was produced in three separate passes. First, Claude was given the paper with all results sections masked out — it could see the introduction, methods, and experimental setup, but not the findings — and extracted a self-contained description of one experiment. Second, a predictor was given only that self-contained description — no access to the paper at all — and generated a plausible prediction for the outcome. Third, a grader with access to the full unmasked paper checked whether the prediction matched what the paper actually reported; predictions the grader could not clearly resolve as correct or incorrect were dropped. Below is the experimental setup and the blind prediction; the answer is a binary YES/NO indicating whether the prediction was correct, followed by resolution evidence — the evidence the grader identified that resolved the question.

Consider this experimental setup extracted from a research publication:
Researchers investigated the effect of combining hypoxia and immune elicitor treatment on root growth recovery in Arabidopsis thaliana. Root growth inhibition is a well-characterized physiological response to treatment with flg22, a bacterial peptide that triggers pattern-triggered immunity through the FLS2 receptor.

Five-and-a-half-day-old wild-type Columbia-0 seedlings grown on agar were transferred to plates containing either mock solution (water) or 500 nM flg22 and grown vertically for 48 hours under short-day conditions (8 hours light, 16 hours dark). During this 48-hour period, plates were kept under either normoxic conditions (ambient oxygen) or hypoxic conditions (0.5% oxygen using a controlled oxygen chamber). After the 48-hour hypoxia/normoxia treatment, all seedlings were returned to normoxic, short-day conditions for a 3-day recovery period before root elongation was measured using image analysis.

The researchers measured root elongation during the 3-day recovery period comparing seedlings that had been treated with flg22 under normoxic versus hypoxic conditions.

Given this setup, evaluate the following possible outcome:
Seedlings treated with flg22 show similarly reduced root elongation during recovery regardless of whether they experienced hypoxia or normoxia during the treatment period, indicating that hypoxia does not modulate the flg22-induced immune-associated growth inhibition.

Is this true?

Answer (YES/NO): NO